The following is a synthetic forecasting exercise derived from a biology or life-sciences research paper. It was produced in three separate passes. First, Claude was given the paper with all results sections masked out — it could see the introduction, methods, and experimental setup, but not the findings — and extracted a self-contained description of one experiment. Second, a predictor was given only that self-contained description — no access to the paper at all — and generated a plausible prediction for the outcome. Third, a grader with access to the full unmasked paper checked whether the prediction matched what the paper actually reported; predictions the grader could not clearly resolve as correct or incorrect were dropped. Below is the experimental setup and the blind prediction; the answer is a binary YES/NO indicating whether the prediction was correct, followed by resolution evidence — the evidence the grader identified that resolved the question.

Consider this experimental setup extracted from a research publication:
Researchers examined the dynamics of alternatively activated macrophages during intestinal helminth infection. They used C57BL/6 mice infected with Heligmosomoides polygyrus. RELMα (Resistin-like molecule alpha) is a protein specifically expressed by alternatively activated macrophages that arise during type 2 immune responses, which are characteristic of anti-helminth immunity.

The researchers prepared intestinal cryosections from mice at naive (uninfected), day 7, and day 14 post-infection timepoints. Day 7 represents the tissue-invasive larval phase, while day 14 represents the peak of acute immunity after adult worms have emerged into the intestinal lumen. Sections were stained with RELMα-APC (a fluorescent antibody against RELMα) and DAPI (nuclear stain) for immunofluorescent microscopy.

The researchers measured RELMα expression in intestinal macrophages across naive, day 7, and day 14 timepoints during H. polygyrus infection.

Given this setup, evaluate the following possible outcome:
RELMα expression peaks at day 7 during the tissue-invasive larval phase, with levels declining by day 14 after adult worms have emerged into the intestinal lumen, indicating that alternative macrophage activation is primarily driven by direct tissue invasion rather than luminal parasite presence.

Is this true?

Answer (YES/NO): NO